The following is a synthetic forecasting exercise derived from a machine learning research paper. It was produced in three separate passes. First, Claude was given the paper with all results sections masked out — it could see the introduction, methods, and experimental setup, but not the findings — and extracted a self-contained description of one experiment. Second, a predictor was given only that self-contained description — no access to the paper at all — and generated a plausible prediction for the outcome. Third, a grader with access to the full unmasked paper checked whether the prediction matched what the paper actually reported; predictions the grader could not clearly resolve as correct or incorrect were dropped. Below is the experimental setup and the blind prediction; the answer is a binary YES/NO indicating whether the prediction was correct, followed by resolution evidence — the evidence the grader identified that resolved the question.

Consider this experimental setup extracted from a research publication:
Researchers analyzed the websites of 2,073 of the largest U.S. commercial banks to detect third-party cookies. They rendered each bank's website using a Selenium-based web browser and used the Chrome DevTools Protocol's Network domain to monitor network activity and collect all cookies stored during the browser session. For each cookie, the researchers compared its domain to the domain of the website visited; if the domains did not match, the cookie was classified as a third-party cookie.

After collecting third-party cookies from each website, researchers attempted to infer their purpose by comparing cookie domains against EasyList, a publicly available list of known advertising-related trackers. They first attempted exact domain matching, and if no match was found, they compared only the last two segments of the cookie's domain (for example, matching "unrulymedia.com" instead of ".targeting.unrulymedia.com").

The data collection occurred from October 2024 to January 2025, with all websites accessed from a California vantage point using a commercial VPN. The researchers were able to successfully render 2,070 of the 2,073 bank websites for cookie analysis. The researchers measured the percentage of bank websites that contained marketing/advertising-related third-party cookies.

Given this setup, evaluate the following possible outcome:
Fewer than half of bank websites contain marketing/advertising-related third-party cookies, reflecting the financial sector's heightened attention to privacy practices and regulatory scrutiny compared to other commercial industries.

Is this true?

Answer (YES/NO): NO